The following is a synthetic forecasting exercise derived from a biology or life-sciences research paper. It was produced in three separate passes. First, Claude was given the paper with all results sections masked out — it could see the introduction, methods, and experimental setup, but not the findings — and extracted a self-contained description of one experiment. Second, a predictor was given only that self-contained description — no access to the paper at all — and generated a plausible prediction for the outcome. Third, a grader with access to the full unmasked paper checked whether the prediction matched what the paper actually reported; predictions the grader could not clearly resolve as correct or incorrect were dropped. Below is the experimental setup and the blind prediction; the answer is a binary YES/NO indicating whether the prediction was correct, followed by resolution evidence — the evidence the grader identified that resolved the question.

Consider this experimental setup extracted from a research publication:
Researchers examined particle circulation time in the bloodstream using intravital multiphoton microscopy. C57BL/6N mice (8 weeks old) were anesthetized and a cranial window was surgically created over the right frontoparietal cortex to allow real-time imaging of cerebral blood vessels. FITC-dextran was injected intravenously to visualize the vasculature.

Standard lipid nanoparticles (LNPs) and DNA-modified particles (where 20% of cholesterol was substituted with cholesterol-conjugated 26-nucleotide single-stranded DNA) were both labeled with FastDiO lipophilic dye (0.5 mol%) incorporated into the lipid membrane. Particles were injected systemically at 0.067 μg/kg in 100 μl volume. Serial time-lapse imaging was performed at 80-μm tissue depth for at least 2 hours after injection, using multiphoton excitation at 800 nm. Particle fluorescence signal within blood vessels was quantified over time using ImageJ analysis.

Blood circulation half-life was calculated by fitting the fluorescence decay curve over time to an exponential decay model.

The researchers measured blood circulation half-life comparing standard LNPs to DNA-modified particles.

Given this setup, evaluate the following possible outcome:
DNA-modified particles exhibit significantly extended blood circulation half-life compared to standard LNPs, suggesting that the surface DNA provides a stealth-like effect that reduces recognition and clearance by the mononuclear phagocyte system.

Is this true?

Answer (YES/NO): NO